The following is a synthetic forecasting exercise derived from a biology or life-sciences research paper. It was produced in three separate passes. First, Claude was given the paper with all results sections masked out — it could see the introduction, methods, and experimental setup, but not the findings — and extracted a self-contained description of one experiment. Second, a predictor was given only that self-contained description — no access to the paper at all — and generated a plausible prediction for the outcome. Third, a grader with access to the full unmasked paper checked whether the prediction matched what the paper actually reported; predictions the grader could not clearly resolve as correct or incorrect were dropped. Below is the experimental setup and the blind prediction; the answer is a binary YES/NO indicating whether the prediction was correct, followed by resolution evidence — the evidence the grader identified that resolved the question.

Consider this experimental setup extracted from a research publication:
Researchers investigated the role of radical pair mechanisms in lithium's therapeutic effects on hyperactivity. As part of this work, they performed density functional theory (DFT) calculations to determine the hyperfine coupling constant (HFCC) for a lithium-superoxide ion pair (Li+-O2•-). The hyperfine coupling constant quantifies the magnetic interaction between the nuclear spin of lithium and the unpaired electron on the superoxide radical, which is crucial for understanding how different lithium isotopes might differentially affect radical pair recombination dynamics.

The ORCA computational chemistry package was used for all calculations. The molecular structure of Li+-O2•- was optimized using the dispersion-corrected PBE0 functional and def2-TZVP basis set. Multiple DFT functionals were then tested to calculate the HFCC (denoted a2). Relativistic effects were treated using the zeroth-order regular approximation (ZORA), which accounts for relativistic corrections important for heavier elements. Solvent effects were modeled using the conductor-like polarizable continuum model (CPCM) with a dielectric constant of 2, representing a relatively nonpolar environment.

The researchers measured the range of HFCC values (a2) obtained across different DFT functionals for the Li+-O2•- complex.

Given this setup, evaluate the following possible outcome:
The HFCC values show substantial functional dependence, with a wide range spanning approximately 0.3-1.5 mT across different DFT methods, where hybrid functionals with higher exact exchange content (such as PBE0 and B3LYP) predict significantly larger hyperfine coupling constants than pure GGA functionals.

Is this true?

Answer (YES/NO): NO